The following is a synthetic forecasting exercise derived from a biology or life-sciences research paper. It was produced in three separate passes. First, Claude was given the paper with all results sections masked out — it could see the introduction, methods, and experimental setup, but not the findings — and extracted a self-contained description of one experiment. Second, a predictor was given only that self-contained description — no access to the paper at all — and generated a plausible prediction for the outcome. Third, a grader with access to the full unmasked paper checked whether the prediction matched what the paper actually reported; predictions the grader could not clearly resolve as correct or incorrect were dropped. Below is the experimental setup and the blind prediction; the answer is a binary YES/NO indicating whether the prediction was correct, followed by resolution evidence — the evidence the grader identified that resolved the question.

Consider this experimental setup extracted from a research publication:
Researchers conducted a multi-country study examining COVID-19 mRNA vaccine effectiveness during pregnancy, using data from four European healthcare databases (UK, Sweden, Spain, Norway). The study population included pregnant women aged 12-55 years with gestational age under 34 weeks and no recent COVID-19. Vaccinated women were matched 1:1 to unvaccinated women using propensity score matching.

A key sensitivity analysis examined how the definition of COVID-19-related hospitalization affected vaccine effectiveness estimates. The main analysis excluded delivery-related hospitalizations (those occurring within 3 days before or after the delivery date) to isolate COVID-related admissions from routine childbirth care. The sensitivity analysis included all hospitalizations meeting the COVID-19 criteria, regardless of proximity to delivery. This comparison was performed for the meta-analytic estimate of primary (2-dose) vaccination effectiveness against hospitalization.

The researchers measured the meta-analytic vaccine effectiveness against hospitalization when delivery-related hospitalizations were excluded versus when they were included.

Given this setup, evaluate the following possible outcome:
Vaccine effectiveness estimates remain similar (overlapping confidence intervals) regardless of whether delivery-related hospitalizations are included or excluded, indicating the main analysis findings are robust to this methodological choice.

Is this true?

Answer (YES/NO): NO